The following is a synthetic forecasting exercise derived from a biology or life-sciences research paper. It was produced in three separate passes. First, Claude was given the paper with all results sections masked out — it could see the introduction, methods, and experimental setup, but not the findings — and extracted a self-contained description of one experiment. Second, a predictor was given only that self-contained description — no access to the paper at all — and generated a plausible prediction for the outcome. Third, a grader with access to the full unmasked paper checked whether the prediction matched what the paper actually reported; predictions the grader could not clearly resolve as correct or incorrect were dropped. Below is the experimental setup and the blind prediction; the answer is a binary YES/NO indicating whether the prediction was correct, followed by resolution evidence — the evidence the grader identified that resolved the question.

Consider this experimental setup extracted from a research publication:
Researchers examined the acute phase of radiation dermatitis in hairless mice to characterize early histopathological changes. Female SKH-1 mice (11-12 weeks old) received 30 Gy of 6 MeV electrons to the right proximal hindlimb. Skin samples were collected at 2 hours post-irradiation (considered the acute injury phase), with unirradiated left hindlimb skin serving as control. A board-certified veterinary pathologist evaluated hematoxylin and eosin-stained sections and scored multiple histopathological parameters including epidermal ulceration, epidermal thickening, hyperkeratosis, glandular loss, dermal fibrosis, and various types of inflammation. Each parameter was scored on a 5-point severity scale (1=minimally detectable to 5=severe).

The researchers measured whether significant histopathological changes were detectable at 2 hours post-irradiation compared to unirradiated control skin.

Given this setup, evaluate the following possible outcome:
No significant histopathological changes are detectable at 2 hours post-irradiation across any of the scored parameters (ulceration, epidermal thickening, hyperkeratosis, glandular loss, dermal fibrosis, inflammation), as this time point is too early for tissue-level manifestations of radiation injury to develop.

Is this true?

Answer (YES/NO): YES